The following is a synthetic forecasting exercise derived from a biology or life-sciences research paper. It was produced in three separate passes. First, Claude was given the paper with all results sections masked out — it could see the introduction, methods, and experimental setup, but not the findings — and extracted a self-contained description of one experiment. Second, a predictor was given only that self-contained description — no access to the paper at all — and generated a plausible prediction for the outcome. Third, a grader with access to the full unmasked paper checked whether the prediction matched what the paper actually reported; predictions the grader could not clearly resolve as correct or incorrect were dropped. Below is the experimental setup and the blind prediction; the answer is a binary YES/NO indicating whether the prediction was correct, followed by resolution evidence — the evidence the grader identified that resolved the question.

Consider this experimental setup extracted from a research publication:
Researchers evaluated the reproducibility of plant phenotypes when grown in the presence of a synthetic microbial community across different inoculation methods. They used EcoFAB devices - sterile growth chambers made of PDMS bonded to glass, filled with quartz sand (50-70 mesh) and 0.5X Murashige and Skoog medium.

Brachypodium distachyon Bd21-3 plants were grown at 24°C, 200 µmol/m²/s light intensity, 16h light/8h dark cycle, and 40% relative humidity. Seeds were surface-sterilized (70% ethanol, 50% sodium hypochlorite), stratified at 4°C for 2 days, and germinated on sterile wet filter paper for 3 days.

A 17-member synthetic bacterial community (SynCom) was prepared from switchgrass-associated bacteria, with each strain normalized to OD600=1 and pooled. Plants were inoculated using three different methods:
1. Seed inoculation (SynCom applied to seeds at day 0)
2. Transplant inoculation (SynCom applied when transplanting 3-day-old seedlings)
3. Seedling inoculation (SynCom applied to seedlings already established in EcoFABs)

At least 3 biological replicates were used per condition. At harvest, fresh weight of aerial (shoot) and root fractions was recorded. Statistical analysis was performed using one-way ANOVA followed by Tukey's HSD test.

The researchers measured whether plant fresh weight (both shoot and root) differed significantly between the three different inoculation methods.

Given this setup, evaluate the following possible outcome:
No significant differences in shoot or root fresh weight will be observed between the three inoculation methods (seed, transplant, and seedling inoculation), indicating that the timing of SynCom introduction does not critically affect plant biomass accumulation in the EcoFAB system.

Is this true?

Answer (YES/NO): YES